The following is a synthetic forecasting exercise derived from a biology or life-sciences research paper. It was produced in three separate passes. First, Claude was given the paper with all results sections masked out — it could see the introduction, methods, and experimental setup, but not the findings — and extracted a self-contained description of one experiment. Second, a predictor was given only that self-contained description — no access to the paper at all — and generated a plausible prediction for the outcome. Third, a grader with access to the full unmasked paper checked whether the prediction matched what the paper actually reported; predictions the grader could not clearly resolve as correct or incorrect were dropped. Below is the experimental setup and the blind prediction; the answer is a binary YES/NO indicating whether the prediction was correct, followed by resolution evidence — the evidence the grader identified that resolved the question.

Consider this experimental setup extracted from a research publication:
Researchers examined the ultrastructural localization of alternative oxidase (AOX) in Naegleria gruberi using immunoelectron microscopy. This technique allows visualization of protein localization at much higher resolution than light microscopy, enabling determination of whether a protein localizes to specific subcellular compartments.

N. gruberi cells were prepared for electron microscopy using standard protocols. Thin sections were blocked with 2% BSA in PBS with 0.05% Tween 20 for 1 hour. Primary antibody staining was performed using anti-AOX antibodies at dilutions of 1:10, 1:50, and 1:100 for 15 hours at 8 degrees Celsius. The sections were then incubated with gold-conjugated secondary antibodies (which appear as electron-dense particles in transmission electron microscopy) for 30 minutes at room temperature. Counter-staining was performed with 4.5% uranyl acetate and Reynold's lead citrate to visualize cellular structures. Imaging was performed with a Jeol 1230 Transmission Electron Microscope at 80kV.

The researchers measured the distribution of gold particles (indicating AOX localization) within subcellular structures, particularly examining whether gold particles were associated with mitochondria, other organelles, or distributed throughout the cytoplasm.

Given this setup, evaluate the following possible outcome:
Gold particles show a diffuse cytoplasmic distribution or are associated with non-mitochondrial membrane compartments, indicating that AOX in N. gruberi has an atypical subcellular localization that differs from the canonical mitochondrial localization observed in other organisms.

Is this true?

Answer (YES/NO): NO